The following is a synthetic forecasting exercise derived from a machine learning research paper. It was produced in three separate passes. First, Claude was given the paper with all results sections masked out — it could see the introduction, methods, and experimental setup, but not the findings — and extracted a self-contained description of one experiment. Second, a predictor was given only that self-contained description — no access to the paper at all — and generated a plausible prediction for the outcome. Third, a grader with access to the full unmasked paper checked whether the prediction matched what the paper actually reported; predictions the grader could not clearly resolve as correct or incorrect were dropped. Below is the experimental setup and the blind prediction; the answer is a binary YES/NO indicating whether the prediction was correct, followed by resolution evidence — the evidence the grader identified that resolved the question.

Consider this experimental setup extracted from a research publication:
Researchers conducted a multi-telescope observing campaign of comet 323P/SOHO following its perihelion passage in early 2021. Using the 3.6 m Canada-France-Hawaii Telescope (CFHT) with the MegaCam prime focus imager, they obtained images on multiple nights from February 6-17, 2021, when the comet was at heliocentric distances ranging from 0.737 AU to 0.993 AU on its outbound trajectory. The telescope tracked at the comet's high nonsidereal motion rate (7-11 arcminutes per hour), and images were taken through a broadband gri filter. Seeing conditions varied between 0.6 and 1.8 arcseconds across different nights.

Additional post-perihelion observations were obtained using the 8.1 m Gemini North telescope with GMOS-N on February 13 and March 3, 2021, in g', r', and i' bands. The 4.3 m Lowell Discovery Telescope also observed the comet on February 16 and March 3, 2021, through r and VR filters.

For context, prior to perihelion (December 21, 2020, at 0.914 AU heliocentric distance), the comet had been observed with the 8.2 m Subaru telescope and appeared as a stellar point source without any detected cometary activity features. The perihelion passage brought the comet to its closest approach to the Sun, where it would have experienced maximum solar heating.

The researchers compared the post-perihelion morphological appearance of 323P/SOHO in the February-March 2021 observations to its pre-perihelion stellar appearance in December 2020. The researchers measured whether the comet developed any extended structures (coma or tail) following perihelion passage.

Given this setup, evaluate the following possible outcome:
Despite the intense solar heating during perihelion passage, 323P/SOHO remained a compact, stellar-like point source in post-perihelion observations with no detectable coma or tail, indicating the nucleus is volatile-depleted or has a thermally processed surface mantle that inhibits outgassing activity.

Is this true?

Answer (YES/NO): NO